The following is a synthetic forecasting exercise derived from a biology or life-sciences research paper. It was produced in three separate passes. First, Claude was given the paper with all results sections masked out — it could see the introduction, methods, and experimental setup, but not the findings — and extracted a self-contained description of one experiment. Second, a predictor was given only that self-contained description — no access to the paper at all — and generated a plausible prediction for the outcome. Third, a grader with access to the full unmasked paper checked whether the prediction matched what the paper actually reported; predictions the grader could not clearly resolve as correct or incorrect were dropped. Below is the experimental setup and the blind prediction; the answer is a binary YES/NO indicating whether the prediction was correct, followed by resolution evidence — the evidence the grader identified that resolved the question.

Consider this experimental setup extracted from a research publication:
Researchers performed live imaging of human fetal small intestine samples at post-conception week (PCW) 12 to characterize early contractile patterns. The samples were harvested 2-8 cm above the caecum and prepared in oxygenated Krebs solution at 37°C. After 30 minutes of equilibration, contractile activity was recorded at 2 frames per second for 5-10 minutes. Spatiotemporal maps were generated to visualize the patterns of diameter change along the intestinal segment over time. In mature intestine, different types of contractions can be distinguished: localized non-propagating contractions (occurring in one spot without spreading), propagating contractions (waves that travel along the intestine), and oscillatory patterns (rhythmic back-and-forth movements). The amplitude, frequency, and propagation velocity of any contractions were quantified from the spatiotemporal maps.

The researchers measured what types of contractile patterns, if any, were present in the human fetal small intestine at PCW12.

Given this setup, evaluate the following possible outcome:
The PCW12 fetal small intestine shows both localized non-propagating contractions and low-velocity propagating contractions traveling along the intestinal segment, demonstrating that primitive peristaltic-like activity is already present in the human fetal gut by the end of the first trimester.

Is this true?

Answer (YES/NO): NO